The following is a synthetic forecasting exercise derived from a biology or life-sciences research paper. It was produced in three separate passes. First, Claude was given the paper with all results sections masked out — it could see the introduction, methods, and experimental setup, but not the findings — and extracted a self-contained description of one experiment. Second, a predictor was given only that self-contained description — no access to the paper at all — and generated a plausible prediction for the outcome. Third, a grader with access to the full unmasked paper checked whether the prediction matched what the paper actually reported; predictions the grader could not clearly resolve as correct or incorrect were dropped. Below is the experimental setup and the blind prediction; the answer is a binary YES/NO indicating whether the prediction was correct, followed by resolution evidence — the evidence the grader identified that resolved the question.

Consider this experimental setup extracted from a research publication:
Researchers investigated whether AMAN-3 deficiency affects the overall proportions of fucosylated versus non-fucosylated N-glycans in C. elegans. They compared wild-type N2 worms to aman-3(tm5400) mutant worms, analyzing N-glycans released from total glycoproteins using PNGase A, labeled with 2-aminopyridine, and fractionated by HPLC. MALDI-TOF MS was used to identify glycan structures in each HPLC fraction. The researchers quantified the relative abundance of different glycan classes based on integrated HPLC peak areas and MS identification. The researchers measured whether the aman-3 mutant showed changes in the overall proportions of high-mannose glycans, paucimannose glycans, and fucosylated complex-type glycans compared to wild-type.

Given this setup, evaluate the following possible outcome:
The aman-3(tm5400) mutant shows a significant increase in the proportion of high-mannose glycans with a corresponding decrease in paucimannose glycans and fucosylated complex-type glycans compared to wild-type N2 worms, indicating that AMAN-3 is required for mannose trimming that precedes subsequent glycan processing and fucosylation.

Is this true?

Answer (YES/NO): NO